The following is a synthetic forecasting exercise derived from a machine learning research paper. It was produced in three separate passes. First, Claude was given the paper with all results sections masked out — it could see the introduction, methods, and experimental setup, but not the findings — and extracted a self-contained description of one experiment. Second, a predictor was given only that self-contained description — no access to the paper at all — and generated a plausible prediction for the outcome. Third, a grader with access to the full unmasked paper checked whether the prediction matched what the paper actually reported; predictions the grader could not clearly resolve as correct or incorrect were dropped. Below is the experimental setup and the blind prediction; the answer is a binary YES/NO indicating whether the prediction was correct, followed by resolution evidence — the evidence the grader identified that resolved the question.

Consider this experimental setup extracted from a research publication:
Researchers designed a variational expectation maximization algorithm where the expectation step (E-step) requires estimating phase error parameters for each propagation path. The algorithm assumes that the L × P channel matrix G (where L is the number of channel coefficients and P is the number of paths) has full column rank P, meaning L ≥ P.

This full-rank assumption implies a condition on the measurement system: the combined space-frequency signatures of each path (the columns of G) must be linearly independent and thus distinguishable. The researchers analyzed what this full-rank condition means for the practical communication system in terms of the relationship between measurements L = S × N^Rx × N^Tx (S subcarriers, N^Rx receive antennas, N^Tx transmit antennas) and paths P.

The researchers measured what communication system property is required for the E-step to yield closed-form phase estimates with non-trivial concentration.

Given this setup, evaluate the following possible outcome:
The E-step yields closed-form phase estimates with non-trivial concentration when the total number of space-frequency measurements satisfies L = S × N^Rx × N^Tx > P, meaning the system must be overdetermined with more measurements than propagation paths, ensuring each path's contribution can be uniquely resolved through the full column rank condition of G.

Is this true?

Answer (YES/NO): NO